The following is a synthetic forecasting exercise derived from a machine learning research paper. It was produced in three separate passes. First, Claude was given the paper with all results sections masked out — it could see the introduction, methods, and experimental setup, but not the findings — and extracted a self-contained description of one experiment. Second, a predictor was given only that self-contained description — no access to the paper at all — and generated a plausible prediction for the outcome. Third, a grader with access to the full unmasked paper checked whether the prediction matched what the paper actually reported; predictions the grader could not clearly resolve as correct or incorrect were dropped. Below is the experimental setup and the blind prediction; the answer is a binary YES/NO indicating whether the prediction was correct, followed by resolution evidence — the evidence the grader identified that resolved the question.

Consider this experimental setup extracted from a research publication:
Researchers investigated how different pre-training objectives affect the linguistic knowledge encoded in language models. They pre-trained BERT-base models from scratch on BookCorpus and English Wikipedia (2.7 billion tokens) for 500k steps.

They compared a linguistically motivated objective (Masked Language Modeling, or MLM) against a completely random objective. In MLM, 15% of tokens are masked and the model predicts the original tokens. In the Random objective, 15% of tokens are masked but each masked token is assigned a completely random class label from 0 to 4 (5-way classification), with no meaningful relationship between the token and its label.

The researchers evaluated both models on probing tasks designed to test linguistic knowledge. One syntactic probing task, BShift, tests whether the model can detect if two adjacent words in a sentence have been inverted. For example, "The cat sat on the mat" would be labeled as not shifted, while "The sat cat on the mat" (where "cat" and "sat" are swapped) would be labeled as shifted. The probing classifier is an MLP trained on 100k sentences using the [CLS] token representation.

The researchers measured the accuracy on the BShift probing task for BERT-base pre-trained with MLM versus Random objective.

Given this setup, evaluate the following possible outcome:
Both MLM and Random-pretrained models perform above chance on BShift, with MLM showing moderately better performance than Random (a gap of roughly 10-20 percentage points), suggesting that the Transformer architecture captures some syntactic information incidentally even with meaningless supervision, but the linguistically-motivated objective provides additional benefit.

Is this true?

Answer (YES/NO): YES